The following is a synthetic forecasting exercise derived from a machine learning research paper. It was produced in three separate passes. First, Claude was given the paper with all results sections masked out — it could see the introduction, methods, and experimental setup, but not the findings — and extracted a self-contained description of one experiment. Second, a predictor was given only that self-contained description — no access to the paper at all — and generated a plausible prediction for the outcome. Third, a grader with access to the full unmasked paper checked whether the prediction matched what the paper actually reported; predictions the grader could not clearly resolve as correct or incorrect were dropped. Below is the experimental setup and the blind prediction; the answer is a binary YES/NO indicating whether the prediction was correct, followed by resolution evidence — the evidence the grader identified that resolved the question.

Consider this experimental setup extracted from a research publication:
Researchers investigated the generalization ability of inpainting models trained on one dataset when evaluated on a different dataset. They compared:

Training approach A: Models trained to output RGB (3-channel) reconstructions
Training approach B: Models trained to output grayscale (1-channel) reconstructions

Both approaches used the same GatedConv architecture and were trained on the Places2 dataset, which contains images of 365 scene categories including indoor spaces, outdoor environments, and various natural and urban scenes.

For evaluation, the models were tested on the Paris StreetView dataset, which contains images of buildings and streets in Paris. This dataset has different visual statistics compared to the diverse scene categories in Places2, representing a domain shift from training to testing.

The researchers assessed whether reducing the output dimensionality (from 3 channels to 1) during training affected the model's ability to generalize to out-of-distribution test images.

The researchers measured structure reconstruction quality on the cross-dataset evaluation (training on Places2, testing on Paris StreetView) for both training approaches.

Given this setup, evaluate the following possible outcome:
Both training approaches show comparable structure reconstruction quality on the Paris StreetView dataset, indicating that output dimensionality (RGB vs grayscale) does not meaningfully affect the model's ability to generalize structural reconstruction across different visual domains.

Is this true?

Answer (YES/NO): NO